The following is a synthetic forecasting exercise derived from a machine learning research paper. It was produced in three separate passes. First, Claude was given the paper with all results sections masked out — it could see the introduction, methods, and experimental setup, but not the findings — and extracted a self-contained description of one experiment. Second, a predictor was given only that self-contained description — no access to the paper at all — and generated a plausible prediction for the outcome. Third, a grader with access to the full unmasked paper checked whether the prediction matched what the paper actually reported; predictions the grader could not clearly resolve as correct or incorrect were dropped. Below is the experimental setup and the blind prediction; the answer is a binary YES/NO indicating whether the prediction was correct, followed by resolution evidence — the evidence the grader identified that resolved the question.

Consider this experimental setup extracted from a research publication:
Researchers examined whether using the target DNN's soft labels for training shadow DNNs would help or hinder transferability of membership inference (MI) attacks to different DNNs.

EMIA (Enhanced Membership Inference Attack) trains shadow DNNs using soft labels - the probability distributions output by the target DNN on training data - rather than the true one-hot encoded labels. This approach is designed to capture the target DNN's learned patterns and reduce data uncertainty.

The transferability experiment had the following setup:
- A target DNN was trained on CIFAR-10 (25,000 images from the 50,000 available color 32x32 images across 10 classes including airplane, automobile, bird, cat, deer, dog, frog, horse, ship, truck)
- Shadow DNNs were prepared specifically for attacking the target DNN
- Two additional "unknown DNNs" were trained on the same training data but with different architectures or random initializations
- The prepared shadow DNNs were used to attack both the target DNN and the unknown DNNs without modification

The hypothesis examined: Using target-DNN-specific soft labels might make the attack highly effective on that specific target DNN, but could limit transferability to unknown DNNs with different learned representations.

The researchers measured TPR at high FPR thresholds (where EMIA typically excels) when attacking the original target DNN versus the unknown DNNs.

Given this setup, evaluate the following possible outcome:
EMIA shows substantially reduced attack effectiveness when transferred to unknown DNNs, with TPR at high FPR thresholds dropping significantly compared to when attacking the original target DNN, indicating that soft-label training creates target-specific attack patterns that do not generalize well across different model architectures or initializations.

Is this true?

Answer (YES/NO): YES